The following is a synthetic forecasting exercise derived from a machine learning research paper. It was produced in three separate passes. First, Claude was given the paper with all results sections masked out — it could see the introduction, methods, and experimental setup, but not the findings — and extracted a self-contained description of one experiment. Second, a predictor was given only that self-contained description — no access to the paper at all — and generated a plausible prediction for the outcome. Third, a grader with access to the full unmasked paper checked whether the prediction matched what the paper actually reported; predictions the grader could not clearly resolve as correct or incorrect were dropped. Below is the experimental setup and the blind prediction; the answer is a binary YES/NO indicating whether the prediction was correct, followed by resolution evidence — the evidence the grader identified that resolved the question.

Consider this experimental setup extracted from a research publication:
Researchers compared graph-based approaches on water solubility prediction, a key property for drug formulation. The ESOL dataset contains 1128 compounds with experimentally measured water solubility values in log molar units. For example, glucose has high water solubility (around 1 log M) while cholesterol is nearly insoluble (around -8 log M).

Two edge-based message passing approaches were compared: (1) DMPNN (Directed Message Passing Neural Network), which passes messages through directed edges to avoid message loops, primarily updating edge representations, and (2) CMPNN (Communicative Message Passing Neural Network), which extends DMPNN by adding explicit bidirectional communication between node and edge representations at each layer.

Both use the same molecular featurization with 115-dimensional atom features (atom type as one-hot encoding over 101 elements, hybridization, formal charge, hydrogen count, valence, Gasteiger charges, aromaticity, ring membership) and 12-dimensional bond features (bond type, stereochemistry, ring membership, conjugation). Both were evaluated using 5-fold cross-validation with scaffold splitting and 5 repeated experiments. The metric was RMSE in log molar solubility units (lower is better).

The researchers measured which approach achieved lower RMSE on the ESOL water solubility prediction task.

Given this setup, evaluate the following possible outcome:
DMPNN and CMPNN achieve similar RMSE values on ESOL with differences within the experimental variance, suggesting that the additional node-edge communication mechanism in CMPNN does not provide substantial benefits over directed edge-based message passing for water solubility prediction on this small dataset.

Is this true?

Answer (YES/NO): NO